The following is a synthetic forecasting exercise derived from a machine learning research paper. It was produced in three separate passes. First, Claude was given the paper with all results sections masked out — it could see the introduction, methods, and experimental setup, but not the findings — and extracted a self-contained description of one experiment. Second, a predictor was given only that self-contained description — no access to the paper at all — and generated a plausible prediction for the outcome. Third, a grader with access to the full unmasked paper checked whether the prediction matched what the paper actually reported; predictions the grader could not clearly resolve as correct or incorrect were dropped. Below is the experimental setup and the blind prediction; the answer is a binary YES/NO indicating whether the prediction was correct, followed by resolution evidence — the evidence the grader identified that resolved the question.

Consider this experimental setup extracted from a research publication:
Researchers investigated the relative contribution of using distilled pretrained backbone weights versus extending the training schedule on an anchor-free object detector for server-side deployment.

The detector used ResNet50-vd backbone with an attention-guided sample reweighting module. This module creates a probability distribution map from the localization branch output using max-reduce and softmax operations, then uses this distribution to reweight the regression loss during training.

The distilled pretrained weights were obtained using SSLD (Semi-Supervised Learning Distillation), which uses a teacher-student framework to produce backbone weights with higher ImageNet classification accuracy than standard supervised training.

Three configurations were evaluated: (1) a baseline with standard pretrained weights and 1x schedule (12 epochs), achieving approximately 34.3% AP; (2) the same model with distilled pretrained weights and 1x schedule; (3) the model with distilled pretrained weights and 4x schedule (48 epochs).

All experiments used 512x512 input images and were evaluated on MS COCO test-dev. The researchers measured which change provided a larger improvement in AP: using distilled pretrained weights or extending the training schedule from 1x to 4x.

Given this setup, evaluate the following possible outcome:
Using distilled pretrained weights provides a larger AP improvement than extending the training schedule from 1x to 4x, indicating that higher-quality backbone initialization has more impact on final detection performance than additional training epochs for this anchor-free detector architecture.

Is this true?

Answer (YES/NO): YES